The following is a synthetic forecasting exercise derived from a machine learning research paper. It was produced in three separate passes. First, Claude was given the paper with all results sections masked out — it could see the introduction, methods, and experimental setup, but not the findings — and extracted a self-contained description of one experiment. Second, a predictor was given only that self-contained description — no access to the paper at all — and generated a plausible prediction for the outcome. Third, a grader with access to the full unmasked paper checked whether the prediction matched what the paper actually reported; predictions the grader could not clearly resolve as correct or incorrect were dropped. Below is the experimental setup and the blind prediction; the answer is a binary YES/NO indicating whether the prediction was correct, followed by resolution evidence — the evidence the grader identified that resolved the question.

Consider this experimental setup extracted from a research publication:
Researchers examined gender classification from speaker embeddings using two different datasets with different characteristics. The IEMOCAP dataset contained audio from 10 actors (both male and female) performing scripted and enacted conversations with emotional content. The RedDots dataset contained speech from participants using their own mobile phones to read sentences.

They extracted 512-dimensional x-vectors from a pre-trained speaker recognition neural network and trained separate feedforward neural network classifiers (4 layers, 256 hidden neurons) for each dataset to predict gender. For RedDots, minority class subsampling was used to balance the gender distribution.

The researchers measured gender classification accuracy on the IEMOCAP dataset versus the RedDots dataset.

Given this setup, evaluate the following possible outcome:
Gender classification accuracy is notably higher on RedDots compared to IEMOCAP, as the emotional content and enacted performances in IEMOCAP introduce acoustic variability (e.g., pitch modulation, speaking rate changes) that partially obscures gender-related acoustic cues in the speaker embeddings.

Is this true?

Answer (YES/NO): NO